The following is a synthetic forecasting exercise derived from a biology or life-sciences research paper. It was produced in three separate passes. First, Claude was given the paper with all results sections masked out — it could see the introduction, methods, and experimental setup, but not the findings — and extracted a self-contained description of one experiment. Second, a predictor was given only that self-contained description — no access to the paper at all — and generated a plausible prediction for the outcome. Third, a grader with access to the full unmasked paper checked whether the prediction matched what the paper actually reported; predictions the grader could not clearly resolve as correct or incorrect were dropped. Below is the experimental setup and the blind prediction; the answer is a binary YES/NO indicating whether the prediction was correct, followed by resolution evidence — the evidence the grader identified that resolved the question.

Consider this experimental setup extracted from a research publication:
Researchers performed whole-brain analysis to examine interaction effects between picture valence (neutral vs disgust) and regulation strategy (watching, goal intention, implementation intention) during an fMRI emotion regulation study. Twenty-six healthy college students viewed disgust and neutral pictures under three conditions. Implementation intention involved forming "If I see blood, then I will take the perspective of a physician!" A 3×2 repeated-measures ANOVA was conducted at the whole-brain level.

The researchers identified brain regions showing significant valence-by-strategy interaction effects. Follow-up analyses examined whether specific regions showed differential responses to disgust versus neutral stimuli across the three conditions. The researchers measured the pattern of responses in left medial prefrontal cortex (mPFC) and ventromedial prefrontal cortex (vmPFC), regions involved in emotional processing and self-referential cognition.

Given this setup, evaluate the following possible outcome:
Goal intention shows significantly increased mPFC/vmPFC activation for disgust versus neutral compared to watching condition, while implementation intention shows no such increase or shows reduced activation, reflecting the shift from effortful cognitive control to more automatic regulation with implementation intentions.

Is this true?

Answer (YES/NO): NO